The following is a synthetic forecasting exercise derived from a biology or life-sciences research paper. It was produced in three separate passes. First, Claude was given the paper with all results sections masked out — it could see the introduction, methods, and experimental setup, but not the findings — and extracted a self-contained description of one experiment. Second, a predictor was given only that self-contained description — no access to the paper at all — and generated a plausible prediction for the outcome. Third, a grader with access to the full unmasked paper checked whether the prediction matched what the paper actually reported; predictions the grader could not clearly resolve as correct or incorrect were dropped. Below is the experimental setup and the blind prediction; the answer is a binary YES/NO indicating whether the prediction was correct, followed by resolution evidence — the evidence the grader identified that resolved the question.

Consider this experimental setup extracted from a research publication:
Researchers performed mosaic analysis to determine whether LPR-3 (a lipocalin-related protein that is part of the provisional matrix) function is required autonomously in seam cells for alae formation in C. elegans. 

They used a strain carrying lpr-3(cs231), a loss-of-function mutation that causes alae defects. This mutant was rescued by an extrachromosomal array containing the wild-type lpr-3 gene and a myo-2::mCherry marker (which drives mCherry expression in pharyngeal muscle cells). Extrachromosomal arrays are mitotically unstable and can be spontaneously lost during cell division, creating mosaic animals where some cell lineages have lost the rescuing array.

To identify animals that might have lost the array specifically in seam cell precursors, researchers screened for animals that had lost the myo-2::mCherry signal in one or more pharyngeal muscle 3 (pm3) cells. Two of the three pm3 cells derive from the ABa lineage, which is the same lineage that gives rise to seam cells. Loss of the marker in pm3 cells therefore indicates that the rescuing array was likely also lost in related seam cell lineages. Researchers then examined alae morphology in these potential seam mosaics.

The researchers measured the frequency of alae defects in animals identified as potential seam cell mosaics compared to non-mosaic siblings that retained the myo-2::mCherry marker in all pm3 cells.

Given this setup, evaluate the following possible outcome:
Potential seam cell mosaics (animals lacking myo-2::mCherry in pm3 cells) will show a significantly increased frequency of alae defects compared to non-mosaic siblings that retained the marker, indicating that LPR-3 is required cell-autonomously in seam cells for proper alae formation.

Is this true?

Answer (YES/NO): YES